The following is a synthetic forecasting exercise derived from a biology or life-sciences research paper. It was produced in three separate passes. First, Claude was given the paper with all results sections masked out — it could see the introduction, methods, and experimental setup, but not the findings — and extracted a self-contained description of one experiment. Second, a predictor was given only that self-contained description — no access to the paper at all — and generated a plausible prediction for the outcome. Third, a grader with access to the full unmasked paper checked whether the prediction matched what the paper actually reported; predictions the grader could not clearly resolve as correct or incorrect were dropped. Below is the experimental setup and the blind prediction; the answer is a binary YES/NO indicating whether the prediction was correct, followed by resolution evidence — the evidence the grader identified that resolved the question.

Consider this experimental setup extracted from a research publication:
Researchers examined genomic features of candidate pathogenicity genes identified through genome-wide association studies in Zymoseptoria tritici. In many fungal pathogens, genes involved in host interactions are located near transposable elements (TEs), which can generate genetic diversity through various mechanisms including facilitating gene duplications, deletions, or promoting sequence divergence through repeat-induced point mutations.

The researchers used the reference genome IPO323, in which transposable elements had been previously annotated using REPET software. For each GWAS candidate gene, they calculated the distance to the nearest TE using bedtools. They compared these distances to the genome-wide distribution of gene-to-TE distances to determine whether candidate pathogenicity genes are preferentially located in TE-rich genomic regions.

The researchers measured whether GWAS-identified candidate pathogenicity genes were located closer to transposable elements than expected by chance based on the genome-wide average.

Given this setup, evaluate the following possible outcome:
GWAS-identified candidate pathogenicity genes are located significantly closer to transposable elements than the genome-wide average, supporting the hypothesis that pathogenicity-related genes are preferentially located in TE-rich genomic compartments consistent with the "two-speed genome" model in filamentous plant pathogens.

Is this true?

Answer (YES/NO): YES